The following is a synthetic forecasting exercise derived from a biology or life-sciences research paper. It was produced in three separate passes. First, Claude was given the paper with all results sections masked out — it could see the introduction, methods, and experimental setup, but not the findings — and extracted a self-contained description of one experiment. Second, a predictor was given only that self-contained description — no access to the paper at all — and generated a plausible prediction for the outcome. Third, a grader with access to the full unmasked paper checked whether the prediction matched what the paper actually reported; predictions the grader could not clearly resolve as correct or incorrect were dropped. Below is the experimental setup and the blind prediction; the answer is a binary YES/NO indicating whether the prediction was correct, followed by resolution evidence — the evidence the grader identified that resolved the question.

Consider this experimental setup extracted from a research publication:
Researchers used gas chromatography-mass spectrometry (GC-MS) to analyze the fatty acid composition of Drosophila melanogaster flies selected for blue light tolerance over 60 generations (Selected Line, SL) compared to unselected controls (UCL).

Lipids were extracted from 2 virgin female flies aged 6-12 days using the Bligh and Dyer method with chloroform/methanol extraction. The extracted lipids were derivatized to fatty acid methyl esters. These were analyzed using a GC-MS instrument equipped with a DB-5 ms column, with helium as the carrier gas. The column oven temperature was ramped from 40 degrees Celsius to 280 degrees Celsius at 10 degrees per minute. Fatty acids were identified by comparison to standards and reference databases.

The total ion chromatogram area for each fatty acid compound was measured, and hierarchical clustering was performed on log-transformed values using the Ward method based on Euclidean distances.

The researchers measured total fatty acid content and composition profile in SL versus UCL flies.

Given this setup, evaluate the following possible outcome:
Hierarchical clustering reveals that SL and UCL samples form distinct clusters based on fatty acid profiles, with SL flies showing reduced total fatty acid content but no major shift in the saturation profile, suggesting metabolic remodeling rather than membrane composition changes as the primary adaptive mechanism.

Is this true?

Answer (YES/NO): NO